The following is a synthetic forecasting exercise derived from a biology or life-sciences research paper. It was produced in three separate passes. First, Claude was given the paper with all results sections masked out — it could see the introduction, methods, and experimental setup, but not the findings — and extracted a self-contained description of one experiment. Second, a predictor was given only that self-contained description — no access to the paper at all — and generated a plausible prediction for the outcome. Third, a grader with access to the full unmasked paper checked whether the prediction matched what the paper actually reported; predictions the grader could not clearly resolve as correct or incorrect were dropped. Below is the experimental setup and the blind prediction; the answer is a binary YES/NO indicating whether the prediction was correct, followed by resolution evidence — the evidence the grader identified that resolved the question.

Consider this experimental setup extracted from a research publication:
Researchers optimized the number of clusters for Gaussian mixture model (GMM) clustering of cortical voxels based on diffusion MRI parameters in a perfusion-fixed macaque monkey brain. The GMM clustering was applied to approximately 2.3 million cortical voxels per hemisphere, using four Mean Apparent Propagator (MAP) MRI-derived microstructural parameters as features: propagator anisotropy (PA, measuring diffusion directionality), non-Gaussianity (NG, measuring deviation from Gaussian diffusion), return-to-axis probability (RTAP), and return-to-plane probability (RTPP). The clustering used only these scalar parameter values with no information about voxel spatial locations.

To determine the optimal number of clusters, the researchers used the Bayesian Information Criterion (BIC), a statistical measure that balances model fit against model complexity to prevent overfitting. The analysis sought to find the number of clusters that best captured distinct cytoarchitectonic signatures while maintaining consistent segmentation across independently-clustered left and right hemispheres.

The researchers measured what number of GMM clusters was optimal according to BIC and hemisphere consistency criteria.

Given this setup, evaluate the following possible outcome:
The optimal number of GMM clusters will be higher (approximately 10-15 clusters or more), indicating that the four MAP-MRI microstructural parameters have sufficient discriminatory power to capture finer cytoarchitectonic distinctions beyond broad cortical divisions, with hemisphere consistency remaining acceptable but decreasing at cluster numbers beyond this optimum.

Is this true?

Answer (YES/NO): YES